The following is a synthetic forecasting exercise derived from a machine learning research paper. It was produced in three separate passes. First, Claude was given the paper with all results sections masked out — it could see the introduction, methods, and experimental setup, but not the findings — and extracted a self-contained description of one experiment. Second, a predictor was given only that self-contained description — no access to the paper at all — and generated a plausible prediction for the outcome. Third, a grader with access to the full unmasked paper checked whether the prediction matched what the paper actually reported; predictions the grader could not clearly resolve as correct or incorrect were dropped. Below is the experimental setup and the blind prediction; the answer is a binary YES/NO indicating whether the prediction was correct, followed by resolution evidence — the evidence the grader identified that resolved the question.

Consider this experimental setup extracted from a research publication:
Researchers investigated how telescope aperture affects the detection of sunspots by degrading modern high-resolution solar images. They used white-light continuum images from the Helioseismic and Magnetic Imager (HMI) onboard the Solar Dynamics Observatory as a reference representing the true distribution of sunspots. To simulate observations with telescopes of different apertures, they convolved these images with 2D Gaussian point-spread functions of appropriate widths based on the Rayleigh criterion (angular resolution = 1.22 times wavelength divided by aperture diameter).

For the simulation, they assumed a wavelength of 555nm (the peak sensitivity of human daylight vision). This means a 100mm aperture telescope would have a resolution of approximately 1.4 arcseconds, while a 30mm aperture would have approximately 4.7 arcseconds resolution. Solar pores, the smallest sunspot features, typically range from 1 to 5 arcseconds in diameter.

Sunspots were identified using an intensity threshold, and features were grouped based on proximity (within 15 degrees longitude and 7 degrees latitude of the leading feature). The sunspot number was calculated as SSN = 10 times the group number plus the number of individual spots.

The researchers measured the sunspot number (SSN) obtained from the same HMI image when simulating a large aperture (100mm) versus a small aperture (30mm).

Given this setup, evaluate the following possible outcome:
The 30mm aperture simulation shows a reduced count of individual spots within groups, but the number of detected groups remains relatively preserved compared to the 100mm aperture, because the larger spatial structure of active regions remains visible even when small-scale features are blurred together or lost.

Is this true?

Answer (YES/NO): YES